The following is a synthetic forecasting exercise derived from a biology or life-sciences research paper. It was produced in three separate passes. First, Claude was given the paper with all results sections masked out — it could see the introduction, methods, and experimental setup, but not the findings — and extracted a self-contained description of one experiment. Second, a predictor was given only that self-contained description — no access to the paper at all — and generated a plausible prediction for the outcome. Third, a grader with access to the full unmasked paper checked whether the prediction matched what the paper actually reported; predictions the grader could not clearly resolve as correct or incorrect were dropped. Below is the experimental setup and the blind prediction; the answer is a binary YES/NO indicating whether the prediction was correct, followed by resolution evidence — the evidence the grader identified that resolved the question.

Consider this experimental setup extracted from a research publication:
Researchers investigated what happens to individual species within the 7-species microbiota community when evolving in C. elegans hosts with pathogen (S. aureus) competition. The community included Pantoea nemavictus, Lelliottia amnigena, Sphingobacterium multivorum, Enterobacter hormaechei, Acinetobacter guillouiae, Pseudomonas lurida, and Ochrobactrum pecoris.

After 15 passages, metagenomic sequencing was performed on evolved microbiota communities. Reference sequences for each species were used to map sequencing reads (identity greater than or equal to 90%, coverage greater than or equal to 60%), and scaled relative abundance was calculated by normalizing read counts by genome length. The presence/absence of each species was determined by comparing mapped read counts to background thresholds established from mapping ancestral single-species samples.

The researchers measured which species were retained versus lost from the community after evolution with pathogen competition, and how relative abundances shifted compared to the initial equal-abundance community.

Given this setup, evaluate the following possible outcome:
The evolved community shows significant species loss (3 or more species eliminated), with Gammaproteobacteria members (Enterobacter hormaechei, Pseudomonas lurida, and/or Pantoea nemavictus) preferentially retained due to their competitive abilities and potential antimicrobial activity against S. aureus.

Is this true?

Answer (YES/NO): NO